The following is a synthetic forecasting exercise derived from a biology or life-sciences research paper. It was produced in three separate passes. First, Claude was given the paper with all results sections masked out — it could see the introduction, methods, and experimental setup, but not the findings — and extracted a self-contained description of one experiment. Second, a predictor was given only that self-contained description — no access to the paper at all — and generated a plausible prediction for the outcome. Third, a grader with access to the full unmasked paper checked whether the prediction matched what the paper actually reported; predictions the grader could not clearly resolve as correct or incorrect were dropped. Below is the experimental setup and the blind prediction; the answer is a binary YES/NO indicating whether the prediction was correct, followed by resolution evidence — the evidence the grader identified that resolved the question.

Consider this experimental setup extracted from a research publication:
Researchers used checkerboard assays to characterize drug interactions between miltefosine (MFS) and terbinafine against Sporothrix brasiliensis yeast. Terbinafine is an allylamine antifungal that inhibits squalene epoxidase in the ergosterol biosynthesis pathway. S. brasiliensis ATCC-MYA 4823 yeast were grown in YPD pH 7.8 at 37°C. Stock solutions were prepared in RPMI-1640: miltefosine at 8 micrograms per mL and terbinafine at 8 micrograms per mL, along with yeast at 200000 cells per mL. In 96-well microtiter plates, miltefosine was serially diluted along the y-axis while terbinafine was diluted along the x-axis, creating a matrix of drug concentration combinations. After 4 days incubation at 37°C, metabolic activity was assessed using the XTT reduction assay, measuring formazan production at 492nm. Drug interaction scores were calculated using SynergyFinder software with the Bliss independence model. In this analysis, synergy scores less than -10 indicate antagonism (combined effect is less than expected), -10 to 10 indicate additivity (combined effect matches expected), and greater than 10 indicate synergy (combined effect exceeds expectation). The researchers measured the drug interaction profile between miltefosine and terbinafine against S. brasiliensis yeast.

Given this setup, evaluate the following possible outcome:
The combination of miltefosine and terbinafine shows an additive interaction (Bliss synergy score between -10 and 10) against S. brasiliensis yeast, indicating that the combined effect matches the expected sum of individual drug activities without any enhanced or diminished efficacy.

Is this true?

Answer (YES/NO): YES